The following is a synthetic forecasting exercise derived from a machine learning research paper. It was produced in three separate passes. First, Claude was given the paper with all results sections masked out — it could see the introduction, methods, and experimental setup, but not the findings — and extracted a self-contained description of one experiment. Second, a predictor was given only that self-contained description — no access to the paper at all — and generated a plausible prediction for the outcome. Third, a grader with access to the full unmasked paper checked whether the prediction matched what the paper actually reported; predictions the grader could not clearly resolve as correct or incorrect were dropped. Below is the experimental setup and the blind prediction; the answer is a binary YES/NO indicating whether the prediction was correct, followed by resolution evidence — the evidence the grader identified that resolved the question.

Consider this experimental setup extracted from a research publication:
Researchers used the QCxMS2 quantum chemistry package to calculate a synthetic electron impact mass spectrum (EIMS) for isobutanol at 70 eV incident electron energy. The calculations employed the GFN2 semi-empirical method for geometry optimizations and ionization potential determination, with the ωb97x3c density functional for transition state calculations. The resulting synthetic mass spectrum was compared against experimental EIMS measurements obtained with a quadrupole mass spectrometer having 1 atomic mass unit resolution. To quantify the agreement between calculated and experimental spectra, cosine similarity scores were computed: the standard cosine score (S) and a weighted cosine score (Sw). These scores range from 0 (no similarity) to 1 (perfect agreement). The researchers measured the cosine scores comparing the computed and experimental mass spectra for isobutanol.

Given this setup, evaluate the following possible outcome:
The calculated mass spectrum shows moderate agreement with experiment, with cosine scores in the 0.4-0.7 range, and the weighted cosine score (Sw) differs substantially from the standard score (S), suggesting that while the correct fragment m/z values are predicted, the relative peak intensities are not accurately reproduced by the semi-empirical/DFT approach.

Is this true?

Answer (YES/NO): NO